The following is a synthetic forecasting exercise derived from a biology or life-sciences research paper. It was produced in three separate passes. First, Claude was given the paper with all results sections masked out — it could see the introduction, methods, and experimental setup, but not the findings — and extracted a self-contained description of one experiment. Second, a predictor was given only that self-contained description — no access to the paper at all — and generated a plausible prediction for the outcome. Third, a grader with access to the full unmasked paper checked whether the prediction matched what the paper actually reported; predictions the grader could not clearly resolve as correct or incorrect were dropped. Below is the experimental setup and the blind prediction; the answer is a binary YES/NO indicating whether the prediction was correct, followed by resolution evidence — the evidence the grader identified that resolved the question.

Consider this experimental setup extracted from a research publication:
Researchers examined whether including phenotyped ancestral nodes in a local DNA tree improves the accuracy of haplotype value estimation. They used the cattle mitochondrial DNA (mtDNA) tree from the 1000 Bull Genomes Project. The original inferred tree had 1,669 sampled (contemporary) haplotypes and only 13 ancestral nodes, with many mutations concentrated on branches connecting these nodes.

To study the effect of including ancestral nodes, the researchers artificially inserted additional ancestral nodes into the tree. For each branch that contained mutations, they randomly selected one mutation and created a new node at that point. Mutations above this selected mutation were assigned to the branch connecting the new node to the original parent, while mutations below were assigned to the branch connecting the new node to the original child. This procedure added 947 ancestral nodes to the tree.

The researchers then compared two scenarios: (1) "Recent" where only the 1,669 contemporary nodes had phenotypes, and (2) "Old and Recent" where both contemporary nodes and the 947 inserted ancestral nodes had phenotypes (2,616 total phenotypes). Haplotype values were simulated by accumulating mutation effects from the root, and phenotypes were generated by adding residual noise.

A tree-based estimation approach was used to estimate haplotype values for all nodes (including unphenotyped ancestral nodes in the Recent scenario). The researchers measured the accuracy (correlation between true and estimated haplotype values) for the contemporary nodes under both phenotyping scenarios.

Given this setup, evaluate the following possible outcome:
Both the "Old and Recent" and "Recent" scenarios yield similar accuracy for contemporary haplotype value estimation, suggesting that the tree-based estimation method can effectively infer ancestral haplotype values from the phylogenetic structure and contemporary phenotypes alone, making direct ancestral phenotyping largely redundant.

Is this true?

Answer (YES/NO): NO